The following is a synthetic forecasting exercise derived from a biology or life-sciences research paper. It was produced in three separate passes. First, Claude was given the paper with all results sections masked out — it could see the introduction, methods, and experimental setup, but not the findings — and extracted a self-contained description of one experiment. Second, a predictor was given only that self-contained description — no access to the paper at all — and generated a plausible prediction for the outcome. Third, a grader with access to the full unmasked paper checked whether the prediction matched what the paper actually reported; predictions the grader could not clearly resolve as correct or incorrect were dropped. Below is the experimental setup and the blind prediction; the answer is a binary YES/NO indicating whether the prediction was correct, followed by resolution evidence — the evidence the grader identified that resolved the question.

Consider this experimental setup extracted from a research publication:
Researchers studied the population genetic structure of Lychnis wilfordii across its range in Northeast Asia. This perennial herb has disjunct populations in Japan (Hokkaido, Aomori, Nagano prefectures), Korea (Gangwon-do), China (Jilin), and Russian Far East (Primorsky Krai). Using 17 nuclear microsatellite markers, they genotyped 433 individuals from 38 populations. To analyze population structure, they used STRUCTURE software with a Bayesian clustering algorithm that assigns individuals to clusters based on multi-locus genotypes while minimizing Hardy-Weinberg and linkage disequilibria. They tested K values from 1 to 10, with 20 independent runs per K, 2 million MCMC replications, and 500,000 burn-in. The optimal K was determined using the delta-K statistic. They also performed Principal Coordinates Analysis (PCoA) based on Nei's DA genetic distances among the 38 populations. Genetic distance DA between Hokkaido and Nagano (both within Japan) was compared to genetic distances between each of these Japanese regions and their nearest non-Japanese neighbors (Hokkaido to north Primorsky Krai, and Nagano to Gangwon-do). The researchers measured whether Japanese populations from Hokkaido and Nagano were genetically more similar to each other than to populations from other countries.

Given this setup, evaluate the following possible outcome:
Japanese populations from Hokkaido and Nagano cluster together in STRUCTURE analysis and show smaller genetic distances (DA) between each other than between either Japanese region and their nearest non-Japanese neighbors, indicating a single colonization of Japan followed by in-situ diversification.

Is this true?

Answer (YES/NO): NO